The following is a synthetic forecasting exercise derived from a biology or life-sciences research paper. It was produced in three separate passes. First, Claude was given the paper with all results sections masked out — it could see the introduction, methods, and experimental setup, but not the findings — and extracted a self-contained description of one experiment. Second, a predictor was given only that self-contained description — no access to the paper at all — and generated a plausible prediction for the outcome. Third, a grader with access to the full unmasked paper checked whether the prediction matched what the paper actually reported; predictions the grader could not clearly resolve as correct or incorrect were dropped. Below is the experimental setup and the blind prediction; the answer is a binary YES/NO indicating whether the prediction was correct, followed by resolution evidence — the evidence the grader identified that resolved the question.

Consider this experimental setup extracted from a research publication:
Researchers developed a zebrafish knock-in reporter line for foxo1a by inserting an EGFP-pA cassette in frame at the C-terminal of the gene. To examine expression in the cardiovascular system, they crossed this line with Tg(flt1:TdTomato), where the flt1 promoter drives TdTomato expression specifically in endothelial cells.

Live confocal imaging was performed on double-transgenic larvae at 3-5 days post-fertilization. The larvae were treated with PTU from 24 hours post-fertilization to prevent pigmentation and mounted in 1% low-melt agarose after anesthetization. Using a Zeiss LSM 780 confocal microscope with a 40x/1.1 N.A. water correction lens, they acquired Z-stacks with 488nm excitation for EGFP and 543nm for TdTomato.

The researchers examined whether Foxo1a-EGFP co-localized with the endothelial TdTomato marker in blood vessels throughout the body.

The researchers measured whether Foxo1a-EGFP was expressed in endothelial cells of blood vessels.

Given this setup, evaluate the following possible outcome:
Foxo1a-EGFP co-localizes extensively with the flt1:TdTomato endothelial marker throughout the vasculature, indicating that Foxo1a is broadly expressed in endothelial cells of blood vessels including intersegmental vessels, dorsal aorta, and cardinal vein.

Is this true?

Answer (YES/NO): NO